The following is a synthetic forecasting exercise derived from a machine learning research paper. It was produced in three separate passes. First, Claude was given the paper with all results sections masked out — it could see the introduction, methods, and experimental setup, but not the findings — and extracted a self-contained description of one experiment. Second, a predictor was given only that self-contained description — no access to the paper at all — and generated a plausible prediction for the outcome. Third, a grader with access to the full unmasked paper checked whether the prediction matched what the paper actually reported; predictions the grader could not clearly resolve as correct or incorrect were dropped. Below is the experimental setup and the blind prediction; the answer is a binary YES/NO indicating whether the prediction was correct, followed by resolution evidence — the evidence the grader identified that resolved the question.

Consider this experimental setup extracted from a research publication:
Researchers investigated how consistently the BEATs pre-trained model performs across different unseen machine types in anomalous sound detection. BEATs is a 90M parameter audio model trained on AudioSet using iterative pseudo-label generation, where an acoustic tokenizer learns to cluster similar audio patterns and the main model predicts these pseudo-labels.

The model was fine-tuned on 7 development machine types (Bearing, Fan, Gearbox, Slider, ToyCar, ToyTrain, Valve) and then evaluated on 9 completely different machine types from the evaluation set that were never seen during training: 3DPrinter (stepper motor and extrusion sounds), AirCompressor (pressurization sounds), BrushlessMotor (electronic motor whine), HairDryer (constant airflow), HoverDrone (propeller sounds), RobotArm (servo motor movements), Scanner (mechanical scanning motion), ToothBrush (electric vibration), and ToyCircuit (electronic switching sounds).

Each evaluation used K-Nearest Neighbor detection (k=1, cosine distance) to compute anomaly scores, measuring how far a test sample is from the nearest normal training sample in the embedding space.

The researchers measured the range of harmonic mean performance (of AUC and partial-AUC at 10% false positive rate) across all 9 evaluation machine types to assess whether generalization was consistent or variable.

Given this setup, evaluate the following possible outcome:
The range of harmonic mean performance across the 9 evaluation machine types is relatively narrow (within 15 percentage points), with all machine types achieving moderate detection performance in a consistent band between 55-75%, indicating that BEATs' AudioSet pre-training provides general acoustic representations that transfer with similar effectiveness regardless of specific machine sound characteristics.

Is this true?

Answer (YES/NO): NO